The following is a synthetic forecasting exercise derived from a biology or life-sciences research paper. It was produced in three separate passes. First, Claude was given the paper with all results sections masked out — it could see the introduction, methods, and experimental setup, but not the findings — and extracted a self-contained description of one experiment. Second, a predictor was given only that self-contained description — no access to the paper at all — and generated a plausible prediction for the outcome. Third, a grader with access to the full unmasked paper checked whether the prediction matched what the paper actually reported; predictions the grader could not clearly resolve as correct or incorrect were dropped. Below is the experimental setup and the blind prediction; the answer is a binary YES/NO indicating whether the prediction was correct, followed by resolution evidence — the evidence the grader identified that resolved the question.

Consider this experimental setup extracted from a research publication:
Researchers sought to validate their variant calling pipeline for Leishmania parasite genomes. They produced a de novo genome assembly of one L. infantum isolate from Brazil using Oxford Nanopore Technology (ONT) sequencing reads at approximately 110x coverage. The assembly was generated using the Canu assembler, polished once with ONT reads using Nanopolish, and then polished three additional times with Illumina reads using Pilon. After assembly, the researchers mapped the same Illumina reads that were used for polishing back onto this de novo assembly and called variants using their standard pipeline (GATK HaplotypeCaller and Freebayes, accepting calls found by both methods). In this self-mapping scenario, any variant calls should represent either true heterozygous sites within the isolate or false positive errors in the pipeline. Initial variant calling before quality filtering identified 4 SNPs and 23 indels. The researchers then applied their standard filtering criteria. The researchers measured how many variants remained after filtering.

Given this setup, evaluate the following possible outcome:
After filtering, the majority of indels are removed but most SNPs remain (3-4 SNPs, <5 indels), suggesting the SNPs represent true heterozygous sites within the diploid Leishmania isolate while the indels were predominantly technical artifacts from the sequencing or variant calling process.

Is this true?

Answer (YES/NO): NO